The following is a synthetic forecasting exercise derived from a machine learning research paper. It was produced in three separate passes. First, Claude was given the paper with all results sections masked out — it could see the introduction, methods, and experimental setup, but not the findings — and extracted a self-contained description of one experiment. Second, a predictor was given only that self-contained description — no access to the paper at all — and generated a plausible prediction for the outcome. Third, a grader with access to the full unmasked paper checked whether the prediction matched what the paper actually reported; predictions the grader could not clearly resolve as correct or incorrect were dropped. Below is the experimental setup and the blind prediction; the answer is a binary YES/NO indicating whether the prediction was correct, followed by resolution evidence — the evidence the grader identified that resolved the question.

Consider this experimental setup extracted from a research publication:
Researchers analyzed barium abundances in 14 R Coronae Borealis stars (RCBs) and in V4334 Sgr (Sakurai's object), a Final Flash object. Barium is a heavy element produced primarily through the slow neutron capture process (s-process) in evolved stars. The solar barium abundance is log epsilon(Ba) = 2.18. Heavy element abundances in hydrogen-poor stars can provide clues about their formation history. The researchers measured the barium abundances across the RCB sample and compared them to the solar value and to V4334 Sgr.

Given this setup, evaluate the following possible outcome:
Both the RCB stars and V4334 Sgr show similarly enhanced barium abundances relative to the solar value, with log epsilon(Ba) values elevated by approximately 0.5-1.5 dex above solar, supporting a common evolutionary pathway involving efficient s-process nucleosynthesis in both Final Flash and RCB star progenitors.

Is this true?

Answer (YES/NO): NO